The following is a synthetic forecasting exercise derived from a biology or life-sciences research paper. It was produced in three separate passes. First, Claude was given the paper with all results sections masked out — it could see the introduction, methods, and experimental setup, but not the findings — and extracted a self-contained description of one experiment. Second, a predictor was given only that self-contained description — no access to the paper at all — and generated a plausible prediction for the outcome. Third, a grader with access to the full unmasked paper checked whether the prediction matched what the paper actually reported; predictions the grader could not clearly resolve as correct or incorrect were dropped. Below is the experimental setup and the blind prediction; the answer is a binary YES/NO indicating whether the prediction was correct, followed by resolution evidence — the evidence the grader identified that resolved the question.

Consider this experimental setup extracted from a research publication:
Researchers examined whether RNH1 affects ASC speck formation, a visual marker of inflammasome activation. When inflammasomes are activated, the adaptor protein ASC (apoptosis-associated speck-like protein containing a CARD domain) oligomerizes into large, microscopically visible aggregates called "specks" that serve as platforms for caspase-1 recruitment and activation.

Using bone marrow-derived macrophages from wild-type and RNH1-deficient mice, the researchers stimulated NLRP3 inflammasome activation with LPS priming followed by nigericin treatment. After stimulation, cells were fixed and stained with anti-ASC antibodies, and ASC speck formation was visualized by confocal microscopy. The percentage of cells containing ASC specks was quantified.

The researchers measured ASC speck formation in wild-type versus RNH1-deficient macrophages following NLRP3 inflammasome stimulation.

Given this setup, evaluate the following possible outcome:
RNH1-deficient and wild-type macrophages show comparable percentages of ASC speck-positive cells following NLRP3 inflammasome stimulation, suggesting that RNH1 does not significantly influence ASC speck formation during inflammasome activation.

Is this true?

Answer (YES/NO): NO